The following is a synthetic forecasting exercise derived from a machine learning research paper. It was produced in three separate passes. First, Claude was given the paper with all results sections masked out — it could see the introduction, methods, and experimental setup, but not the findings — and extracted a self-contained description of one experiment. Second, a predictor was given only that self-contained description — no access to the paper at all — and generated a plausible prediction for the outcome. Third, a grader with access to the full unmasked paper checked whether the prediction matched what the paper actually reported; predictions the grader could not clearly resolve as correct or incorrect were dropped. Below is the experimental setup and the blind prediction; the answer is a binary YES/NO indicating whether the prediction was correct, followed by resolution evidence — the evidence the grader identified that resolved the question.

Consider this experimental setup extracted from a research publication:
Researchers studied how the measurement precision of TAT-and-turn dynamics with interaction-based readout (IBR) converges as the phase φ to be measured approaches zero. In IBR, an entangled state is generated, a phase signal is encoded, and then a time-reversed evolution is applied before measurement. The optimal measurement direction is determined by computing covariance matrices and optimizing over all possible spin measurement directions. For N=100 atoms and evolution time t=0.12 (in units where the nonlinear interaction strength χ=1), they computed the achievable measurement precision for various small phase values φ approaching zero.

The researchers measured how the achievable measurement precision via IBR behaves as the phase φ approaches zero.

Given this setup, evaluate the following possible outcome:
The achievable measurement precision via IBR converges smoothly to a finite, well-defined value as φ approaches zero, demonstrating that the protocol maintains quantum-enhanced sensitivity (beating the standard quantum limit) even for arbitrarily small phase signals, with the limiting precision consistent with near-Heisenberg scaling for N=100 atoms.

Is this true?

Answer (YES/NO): YES